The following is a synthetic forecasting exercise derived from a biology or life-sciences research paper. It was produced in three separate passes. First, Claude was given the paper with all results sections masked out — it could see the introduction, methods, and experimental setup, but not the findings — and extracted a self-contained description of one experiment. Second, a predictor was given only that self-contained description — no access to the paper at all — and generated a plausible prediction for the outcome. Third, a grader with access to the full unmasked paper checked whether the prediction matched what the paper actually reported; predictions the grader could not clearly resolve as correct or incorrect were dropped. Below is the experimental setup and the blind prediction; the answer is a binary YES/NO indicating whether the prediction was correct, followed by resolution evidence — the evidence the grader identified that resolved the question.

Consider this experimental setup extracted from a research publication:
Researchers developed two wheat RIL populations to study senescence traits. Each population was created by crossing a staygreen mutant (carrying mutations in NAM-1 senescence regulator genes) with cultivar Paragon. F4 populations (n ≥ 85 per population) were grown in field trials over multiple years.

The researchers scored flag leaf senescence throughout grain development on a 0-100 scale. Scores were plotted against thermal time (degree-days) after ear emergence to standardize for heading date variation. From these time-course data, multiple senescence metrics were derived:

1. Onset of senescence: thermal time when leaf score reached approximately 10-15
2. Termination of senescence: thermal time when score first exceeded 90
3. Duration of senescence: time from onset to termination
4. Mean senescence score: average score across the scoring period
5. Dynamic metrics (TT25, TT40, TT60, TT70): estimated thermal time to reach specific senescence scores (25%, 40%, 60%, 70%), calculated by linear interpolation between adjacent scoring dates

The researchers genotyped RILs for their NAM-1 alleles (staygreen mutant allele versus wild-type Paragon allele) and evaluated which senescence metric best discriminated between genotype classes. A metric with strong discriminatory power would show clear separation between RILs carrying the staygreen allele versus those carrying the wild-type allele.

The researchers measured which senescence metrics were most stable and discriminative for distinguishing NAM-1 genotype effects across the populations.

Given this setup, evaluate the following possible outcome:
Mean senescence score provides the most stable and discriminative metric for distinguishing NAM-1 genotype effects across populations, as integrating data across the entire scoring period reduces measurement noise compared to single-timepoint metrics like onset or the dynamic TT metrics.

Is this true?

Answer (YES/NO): NO